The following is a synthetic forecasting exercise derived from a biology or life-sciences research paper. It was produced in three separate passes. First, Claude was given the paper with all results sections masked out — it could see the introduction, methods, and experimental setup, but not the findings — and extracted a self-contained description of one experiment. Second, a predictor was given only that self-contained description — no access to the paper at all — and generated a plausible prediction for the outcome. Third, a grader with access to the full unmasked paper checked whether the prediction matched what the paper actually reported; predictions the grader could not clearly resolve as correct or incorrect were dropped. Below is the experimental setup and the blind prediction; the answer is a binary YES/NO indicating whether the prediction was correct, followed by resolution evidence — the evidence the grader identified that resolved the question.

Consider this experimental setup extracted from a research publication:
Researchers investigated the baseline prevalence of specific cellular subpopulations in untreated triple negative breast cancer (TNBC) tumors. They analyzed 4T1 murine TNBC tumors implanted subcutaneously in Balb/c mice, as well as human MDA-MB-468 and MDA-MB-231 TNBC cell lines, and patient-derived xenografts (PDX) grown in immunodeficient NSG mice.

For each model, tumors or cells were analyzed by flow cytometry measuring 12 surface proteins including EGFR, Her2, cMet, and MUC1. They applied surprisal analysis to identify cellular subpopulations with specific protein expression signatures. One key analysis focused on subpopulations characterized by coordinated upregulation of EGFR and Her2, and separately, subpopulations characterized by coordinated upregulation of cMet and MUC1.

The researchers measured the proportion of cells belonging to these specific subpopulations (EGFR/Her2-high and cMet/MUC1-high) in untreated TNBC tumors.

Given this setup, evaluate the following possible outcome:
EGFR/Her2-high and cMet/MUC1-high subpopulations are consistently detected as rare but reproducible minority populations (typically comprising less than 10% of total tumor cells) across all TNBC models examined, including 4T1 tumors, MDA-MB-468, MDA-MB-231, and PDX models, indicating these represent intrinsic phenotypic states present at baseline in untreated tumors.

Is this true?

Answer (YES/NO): YES